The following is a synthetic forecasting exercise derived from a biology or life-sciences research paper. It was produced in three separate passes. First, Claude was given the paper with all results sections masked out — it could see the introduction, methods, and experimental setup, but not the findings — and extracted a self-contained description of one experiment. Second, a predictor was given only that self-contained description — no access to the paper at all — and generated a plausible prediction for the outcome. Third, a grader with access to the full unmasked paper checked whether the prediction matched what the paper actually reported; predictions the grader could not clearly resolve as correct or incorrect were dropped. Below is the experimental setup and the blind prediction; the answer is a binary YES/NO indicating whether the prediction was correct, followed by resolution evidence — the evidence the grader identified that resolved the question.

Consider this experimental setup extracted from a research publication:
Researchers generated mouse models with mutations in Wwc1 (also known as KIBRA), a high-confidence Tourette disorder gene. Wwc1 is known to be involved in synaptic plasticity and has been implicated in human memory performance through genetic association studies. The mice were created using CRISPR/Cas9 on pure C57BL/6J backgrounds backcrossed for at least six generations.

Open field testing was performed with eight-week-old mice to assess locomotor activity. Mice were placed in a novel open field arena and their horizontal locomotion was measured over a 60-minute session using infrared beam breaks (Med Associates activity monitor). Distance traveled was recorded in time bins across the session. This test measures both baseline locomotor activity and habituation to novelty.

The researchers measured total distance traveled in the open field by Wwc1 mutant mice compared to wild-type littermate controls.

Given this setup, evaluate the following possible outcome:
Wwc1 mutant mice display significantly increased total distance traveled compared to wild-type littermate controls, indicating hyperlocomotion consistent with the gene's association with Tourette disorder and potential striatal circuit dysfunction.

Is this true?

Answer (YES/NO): NO